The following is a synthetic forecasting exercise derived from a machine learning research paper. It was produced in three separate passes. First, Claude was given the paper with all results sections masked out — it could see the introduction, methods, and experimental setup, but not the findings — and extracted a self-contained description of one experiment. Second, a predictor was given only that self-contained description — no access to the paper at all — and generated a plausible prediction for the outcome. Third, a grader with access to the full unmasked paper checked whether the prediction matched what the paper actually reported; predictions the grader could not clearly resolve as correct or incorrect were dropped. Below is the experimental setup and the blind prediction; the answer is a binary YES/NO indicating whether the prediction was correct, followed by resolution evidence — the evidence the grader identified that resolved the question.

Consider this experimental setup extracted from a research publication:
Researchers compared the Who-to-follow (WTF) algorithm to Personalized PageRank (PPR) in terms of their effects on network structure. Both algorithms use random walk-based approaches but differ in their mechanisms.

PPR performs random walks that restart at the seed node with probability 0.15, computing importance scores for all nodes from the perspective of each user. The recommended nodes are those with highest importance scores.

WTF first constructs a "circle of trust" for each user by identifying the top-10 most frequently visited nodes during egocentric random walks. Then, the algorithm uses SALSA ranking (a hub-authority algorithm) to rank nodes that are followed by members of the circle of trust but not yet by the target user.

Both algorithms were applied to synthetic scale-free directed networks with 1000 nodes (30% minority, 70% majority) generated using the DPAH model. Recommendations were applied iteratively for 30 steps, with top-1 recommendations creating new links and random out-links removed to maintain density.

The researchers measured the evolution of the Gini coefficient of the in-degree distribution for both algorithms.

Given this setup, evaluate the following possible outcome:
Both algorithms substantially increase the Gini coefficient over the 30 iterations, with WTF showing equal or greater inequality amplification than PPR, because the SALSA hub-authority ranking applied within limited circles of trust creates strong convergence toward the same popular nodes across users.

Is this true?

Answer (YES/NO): YES